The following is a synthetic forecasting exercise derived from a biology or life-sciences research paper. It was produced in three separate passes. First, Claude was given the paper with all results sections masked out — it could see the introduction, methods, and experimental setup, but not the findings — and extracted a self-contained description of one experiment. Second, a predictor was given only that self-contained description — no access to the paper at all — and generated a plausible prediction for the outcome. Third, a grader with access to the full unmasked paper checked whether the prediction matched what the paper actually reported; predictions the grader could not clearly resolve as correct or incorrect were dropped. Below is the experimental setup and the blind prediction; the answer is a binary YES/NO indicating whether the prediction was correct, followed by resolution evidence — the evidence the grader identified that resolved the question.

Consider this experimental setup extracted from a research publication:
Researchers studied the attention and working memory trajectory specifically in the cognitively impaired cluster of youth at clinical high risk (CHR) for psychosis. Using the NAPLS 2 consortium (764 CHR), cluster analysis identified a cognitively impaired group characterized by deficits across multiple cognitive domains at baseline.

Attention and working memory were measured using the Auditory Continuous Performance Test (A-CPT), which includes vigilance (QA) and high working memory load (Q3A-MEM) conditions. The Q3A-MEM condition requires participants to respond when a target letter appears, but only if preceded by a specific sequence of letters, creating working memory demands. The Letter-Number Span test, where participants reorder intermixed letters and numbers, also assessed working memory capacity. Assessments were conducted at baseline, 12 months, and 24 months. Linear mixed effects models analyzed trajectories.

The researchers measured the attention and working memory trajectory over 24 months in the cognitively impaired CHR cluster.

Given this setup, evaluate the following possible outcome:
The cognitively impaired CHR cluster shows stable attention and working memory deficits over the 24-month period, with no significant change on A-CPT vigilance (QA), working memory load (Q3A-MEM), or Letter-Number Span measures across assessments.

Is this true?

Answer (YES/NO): NO